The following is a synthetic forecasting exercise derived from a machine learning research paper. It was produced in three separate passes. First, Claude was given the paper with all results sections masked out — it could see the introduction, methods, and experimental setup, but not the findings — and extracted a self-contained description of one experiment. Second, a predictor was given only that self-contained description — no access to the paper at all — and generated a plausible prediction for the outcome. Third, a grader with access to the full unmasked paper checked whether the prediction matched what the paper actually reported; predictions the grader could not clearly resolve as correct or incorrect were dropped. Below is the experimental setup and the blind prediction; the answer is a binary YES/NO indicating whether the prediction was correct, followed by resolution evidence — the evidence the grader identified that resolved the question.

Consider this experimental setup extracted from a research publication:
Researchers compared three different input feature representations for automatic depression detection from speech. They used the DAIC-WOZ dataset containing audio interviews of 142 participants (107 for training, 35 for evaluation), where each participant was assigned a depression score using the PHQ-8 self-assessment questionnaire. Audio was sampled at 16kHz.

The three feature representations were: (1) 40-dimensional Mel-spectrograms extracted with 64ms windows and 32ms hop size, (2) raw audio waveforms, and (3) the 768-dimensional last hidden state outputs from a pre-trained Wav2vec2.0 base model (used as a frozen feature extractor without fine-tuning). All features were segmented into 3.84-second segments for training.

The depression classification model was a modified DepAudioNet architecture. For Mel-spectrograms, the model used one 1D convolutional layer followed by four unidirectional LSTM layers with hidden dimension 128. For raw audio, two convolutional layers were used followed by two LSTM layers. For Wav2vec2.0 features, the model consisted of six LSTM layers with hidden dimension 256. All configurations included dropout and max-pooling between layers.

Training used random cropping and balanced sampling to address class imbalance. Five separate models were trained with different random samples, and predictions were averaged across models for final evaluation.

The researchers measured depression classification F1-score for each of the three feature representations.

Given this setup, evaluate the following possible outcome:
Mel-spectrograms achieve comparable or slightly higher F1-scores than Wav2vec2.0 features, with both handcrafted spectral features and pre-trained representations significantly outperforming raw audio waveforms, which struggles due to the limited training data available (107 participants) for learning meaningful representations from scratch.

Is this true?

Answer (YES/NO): NO